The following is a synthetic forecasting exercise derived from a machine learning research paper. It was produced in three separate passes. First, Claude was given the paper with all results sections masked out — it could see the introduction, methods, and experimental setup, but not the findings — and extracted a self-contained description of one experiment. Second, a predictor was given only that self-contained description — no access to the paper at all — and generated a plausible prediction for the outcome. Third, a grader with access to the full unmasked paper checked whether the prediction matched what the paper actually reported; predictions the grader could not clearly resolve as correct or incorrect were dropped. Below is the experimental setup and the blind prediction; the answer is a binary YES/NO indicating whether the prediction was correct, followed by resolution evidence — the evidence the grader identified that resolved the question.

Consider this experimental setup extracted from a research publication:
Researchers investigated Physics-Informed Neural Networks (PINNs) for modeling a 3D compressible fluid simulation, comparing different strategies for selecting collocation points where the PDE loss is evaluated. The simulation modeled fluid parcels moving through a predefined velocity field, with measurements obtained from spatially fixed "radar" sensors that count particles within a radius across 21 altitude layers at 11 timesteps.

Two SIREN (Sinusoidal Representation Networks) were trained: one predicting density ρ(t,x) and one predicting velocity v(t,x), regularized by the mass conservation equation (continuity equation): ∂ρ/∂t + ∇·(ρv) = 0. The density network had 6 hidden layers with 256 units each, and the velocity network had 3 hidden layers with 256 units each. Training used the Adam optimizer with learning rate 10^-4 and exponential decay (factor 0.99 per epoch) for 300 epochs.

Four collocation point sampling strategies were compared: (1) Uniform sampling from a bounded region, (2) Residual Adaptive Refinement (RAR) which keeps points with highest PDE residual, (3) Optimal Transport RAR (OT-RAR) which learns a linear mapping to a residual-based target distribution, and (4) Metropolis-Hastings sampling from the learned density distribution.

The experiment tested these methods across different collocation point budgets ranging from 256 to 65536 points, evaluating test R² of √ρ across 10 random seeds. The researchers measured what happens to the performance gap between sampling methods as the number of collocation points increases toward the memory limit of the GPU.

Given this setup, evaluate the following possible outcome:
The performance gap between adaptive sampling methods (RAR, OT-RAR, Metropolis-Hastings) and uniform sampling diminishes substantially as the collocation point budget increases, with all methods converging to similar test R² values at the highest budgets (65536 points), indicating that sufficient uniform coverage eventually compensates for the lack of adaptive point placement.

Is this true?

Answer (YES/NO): YES